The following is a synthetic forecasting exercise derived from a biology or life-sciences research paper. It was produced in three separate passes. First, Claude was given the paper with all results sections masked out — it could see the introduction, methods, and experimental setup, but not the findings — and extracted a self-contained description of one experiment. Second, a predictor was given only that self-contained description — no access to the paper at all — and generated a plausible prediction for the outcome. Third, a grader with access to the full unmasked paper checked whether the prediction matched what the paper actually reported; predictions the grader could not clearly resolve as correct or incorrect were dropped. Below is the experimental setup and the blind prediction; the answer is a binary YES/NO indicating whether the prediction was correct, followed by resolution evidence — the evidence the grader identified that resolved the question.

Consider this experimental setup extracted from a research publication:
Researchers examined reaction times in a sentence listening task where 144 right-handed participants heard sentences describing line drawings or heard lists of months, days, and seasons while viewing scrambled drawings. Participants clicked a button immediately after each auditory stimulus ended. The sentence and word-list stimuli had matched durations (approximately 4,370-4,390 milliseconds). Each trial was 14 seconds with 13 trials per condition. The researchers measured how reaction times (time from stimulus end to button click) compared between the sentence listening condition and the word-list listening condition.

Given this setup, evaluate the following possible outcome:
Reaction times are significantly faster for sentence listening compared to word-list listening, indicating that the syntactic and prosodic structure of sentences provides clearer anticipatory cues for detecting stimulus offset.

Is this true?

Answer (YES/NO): YES